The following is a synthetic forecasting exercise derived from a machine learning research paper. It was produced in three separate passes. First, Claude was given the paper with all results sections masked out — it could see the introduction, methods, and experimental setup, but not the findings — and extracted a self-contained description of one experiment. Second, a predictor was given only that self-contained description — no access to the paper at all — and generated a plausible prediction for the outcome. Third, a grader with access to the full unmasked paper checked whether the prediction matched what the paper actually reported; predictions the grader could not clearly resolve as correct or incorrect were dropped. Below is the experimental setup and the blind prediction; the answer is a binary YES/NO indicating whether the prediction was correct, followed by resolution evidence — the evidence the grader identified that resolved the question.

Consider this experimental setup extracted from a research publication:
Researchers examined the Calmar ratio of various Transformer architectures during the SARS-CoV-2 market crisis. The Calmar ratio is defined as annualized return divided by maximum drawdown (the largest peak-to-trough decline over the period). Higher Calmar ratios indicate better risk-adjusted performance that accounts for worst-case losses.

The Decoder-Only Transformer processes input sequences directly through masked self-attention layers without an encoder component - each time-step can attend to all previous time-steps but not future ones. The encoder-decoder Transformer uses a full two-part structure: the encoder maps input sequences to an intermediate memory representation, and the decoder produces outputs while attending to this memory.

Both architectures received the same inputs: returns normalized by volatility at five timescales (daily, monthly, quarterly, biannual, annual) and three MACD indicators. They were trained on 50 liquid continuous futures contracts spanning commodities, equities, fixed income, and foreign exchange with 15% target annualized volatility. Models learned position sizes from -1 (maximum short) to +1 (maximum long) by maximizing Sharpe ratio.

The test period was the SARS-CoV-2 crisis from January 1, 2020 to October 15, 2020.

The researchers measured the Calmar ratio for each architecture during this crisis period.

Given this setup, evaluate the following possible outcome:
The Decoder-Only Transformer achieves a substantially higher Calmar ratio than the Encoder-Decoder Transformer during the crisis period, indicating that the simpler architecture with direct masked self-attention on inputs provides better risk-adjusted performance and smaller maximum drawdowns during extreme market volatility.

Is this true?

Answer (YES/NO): NO